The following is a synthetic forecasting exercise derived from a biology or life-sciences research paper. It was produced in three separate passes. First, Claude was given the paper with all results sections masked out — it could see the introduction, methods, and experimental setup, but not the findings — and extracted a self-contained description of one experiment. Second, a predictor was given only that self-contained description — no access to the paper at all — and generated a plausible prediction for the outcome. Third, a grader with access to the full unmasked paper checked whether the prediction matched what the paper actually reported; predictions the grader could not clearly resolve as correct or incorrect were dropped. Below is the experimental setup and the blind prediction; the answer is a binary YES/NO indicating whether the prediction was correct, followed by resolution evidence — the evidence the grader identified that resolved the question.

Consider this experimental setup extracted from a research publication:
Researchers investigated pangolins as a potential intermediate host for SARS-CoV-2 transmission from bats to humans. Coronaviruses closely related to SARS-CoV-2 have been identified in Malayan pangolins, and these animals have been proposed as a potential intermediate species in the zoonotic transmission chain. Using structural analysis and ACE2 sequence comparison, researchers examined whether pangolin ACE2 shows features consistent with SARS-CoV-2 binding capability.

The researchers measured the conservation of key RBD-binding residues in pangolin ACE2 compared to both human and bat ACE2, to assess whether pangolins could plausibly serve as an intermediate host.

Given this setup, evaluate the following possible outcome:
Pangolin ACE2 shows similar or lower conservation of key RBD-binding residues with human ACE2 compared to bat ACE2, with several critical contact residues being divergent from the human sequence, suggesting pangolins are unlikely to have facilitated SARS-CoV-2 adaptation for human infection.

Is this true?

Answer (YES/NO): NO